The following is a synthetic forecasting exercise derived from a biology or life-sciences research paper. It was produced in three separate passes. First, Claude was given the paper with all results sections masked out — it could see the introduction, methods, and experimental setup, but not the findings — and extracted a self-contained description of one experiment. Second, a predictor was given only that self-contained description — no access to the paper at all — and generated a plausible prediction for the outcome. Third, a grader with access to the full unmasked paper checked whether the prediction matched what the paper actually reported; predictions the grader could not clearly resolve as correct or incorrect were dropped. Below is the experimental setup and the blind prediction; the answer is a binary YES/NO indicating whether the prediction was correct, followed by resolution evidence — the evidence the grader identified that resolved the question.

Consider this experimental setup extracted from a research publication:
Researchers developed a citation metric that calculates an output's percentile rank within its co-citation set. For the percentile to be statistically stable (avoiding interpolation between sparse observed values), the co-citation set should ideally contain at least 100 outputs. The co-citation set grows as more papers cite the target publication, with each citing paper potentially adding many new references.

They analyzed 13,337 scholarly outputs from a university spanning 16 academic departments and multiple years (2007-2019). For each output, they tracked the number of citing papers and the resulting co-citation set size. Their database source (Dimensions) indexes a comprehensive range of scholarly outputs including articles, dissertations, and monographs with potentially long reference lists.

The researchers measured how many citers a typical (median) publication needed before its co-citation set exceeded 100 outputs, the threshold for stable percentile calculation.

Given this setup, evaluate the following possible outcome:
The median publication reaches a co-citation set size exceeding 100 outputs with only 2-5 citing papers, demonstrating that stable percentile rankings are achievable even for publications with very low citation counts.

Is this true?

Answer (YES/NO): YES